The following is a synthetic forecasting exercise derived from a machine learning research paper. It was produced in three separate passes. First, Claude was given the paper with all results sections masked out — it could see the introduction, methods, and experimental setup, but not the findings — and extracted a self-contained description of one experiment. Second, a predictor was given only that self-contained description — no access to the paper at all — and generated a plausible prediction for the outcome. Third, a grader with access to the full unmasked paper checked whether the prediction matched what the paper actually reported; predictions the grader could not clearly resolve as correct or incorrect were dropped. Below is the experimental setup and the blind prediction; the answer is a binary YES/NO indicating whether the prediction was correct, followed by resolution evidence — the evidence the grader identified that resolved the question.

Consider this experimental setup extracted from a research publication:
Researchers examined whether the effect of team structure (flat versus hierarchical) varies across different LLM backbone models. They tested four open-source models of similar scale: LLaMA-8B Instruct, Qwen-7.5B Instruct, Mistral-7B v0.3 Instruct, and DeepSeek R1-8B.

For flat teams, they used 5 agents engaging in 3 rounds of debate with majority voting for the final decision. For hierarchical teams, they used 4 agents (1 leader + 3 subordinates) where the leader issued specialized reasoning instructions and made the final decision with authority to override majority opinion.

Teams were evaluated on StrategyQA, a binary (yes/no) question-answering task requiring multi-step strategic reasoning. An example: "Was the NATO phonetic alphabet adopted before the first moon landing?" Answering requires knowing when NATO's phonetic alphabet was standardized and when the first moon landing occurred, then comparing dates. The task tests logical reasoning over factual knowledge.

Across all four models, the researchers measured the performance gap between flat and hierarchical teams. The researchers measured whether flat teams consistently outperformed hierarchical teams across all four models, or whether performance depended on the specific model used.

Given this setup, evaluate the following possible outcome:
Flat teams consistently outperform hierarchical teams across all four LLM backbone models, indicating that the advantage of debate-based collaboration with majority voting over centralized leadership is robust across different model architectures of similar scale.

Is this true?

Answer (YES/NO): YES